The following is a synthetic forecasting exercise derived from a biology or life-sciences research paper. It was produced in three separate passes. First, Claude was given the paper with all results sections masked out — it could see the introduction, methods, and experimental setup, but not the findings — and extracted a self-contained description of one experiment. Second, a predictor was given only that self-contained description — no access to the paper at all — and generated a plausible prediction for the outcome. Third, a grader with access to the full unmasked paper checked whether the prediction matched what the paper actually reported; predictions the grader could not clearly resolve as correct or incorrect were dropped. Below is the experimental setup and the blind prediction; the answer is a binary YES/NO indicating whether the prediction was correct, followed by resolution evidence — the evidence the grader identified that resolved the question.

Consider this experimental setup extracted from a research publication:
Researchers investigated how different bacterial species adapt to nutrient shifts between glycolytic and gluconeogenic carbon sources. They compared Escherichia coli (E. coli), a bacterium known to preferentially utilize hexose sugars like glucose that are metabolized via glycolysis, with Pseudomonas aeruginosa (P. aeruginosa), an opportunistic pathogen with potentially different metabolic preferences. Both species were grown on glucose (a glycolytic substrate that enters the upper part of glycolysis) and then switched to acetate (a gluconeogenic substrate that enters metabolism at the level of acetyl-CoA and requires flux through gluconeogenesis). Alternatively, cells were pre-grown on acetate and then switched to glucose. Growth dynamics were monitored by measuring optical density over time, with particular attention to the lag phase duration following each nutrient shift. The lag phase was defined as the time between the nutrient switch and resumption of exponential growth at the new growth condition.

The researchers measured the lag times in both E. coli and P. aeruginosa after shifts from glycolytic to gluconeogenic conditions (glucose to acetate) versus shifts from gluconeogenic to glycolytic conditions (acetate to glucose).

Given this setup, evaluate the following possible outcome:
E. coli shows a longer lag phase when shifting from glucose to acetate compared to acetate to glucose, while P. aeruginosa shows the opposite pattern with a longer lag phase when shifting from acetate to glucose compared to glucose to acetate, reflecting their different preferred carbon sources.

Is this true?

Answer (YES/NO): YES